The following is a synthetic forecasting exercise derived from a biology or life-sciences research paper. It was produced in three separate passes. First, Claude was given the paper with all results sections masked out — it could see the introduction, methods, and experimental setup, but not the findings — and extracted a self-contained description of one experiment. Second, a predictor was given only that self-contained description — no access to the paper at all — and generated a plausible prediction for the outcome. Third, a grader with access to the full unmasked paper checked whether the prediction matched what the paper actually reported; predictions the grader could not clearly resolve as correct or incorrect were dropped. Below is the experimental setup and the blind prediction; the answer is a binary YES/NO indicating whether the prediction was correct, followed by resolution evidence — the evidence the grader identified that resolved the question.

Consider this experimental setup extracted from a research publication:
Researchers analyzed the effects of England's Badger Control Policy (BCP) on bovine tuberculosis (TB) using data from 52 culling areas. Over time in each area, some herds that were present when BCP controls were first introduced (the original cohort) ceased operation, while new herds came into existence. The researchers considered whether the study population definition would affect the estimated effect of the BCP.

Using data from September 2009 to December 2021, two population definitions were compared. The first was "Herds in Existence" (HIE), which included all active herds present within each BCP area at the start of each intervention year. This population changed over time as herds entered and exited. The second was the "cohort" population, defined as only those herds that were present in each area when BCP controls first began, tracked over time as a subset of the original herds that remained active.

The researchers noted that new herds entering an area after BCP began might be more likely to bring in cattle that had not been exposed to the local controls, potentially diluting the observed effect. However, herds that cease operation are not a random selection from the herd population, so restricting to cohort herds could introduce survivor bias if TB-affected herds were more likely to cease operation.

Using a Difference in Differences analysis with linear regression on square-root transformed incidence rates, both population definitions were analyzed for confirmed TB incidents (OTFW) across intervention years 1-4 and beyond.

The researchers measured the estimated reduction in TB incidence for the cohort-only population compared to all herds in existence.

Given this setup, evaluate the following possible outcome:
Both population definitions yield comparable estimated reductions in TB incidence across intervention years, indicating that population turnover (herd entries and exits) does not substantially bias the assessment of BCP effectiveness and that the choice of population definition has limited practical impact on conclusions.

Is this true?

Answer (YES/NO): NO